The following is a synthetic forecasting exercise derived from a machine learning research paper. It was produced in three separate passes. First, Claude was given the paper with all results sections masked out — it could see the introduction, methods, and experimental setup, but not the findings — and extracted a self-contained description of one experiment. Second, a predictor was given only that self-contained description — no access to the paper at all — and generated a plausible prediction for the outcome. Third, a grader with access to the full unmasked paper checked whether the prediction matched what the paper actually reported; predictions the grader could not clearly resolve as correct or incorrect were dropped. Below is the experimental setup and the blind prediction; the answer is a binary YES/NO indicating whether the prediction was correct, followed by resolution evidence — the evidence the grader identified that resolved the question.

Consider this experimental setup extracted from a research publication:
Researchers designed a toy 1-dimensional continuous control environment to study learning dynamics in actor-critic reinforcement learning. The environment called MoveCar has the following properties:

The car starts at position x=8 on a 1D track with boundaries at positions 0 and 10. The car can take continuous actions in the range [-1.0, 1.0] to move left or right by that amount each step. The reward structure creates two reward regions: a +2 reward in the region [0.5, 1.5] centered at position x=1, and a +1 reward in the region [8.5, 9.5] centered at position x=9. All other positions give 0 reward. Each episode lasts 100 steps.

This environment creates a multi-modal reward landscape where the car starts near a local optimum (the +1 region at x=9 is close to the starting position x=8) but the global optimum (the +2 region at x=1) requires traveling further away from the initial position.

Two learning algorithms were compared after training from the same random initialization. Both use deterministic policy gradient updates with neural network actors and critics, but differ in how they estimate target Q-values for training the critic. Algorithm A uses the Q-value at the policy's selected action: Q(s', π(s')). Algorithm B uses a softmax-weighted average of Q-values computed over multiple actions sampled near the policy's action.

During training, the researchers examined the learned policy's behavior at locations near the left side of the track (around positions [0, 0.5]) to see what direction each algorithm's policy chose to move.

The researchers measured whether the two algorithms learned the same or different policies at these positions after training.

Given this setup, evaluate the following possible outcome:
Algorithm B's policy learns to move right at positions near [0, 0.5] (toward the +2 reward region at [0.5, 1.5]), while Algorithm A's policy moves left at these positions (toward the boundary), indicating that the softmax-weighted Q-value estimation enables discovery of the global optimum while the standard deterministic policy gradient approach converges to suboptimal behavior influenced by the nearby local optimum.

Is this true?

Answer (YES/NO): YES